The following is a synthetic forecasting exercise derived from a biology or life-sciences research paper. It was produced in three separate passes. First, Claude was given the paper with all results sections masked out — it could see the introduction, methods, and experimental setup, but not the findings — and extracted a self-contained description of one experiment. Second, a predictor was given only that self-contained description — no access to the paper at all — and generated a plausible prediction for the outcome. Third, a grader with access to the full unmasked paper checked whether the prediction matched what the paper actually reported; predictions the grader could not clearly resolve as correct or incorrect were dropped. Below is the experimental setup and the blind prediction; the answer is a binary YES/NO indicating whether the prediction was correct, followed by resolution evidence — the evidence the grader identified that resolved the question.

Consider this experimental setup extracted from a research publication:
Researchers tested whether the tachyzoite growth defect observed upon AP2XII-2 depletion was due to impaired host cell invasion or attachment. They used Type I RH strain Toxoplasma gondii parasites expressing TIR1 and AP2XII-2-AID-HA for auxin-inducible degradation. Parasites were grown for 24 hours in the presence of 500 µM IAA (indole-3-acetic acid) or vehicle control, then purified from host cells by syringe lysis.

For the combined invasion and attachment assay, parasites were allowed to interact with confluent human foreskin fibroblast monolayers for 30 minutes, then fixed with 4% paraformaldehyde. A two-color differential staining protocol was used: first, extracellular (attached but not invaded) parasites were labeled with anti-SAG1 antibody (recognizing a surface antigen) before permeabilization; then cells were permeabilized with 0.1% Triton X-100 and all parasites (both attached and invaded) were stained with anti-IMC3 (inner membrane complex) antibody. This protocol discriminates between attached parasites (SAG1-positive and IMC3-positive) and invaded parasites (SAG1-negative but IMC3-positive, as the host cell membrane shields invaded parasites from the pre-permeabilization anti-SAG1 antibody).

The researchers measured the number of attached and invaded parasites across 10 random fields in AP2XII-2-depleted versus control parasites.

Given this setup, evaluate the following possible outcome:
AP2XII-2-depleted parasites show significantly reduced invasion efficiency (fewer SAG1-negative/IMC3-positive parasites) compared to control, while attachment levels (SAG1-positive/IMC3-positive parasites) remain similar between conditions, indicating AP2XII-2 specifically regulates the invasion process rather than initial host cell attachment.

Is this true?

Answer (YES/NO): NO